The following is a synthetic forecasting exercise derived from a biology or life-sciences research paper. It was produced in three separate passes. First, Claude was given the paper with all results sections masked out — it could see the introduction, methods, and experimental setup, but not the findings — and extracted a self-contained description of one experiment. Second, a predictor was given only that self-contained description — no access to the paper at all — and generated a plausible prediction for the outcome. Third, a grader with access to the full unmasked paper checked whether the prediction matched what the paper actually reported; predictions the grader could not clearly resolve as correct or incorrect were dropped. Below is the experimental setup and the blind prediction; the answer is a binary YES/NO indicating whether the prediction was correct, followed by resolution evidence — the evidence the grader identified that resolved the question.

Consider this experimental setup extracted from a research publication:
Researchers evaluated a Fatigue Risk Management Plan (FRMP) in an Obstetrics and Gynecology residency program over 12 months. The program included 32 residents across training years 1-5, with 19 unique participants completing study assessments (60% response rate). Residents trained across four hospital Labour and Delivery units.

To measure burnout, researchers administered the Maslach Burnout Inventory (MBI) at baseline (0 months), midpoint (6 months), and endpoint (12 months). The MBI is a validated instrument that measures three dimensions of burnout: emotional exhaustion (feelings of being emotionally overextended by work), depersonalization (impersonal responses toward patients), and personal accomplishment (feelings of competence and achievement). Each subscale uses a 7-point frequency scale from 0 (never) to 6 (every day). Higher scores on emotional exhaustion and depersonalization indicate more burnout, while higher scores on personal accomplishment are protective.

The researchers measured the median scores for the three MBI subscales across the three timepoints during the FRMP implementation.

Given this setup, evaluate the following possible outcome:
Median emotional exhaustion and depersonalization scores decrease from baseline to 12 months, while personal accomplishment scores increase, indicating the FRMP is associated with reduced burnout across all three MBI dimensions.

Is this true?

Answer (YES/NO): NO